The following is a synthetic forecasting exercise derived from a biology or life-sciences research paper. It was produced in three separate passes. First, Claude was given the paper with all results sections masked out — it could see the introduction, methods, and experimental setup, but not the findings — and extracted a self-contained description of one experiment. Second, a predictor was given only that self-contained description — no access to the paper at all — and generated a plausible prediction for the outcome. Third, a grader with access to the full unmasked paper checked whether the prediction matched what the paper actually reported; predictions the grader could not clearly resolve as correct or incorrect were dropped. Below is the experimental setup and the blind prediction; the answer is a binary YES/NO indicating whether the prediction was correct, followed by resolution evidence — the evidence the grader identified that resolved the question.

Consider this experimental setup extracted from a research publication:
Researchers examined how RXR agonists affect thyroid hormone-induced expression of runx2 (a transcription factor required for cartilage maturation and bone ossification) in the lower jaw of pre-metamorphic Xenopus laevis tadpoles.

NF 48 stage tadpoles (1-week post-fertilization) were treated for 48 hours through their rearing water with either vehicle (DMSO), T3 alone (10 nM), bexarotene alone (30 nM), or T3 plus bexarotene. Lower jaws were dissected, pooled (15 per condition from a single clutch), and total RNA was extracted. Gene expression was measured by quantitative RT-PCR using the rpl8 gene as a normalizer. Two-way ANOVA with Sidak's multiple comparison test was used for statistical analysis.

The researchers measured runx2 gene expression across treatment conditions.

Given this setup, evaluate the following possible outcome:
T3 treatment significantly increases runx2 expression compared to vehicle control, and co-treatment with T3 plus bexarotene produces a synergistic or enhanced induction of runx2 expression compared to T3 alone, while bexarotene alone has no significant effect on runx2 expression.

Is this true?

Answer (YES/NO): YES